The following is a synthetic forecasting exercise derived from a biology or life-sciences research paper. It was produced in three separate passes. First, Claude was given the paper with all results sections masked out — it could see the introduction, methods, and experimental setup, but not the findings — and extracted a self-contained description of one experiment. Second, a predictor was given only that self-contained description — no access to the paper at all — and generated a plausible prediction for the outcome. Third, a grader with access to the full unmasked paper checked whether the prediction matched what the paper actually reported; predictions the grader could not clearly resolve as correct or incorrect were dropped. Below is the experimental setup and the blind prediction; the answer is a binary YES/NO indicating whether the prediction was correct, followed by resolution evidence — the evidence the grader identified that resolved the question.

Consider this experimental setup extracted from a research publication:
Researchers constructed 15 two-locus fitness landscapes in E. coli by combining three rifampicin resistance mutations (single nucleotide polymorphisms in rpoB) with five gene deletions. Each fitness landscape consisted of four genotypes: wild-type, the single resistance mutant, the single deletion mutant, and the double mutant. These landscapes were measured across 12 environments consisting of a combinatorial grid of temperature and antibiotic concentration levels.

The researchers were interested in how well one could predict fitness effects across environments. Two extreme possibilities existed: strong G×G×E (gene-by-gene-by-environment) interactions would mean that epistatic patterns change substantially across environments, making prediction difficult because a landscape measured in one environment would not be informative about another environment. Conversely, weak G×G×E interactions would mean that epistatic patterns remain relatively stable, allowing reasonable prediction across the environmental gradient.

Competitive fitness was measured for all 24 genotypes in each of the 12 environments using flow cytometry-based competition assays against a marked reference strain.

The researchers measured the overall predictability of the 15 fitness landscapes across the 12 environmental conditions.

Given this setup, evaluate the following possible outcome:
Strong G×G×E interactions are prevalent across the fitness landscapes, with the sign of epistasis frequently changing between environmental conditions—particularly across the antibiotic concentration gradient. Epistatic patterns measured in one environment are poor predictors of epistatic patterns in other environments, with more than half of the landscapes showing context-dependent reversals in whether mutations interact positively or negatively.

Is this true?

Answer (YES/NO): NO